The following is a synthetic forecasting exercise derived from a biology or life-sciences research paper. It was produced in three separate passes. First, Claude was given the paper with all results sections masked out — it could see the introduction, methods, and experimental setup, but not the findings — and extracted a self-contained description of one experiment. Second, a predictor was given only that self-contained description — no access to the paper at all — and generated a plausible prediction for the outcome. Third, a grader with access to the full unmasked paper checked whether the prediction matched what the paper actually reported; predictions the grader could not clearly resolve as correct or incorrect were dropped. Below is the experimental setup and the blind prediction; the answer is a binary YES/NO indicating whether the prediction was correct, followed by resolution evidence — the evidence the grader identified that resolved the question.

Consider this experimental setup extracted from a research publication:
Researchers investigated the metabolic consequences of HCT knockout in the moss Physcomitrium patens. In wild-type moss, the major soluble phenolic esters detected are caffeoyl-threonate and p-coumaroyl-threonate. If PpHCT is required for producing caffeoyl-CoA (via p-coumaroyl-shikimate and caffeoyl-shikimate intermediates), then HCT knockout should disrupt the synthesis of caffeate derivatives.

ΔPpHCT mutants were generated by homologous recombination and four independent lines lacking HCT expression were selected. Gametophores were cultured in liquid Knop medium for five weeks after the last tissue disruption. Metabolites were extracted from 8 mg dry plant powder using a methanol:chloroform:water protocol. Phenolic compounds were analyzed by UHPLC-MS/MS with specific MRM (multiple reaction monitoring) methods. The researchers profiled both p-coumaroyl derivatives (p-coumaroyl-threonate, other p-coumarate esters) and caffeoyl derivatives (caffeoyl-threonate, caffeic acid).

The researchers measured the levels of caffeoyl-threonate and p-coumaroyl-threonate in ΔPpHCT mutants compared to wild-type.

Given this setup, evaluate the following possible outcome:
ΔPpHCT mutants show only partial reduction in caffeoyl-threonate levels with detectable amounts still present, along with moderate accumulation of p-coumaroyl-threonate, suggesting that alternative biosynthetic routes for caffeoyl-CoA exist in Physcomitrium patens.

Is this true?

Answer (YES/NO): NO